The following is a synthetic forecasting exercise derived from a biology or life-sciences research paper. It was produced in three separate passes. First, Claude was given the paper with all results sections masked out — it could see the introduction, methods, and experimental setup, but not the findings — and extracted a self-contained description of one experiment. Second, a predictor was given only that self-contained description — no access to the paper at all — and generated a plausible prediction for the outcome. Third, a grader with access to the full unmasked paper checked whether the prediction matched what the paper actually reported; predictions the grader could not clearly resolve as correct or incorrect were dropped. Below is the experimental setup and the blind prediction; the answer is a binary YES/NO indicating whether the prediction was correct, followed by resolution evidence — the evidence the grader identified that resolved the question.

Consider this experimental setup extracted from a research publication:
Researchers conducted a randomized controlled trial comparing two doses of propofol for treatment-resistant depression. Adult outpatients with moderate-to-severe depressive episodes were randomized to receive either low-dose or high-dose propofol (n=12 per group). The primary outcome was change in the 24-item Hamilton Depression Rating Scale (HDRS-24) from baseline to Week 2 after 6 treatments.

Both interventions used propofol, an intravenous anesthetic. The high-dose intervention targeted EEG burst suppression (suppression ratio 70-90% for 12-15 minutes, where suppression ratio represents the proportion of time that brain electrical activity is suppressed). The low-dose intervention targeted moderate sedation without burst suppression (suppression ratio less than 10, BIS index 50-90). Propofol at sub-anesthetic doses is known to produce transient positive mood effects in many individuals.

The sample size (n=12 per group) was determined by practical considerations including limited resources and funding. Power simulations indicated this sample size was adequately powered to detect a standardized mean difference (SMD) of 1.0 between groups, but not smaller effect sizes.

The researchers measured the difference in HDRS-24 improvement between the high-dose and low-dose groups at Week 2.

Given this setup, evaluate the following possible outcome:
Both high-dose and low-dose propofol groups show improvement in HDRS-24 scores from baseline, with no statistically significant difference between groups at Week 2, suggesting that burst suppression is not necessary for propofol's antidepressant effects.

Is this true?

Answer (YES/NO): NO